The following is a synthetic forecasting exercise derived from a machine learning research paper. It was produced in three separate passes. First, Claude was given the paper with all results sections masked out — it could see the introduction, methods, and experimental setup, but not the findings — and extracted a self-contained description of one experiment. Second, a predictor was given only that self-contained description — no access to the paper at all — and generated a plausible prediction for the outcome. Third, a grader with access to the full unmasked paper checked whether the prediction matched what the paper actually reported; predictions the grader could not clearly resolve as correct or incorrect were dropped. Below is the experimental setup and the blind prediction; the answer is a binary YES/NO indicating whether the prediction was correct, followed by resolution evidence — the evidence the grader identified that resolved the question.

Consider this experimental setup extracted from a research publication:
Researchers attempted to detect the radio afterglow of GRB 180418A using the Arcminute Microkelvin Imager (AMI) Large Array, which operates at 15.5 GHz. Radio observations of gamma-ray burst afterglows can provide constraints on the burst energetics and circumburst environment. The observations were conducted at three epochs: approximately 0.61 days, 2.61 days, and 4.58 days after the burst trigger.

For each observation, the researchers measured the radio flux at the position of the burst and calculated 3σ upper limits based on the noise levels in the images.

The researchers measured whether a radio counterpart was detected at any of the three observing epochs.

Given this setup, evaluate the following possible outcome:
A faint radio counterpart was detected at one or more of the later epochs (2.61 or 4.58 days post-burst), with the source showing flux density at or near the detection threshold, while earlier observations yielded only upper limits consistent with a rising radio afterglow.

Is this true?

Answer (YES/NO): NO